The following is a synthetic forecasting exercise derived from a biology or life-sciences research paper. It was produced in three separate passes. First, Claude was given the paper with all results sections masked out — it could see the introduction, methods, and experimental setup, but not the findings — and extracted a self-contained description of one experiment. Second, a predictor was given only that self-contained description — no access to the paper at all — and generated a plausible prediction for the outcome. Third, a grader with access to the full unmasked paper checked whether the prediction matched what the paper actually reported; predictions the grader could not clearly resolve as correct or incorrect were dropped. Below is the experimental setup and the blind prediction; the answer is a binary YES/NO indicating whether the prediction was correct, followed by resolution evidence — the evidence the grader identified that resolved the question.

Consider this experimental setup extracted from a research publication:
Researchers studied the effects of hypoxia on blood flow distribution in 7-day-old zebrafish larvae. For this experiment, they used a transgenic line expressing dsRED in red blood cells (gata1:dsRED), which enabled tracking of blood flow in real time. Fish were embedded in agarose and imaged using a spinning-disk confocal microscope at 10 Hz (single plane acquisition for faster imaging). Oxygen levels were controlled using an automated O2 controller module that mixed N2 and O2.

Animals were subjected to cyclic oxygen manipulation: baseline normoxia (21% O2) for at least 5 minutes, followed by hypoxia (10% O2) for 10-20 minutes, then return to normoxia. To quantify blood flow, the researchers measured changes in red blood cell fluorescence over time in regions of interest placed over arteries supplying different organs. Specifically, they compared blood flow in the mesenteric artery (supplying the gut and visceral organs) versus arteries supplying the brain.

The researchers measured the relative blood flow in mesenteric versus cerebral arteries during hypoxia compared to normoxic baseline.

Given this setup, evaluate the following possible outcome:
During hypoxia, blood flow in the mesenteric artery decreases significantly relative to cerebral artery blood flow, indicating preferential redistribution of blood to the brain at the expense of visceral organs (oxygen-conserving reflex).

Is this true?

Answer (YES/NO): YES